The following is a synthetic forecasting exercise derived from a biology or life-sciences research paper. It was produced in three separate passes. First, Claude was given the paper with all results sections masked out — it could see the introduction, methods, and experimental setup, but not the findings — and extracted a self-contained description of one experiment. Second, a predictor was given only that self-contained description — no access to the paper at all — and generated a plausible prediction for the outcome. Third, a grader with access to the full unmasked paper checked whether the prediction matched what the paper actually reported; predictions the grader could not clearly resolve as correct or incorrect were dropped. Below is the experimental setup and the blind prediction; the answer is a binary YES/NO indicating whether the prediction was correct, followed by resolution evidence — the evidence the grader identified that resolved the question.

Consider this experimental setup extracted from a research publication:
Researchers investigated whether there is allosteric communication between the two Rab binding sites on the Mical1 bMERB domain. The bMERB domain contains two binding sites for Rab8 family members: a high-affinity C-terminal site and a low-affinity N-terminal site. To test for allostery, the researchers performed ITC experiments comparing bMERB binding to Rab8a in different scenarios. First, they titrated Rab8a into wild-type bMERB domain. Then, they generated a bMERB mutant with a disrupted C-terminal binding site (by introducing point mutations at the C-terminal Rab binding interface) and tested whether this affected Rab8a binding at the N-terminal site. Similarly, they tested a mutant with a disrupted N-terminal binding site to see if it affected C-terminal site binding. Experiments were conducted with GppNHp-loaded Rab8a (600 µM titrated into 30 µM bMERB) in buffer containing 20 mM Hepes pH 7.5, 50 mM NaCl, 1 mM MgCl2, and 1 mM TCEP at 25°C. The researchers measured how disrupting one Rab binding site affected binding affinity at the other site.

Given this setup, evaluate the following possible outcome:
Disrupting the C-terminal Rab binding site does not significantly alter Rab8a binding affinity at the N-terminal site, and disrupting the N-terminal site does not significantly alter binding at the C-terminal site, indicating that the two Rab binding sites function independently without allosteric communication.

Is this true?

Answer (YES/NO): NO